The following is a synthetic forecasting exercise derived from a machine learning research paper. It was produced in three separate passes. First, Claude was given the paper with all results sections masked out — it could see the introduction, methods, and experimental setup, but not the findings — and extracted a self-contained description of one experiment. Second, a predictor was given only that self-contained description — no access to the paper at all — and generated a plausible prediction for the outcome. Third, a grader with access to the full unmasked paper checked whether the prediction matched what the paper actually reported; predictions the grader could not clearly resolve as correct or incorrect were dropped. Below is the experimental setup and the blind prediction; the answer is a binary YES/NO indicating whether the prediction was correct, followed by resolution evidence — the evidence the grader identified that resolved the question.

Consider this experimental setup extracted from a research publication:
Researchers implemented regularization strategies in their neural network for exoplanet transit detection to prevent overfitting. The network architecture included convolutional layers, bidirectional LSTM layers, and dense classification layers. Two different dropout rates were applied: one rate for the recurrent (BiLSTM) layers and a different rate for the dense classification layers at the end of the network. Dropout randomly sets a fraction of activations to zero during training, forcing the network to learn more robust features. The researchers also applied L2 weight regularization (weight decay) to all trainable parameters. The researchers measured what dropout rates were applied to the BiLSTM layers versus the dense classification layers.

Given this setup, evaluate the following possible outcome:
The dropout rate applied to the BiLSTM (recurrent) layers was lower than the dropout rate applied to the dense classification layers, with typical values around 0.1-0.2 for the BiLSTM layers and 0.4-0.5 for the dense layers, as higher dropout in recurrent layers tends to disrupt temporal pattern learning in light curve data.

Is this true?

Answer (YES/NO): YES